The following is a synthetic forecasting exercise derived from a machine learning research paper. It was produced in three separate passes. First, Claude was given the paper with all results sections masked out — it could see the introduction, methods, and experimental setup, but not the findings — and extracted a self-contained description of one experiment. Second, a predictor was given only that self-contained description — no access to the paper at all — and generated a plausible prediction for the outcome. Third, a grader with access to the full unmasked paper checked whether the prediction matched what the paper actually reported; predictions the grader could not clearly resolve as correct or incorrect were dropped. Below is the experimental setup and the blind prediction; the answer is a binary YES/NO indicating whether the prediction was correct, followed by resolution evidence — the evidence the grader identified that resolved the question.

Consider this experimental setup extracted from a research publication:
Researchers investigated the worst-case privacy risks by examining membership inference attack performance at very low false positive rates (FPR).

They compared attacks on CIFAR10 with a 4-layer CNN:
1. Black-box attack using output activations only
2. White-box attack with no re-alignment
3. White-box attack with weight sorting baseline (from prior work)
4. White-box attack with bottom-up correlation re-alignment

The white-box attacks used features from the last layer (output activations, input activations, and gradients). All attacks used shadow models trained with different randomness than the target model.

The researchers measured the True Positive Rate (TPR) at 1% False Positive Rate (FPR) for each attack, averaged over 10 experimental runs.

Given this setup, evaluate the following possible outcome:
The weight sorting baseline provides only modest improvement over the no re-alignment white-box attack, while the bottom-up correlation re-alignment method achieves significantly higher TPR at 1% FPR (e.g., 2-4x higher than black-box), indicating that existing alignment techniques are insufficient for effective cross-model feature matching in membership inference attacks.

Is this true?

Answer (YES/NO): NO